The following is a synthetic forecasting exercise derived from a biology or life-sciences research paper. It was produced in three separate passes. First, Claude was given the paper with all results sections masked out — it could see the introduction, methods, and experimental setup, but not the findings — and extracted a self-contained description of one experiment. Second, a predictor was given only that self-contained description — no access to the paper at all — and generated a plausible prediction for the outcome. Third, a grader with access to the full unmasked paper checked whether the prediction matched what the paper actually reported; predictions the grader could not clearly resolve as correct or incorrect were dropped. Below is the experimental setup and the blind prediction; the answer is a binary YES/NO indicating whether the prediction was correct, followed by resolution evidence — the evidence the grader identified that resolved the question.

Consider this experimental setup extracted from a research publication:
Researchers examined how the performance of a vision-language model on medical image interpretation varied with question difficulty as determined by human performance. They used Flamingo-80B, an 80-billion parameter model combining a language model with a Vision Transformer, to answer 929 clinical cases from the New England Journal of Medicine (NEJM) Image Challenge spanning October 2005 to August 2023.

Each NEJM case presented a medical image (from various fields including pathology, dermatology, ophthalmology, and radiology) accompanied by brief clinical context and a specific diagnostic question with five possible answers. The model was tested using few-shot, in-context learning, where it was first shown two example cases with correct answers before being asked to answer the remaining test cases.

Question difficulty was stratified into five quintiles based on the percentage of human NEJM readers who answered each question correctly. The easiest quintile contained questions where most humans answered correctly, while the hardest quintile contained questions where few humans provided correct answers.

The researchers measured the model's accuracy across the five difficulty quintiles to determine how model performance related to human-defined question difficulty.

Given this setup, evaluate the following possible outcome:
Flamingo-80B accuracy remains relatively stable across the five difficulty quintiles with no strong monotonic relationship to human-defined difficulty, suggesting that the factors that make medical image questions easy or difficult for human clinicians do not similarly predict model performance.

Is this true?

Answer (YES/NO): NO